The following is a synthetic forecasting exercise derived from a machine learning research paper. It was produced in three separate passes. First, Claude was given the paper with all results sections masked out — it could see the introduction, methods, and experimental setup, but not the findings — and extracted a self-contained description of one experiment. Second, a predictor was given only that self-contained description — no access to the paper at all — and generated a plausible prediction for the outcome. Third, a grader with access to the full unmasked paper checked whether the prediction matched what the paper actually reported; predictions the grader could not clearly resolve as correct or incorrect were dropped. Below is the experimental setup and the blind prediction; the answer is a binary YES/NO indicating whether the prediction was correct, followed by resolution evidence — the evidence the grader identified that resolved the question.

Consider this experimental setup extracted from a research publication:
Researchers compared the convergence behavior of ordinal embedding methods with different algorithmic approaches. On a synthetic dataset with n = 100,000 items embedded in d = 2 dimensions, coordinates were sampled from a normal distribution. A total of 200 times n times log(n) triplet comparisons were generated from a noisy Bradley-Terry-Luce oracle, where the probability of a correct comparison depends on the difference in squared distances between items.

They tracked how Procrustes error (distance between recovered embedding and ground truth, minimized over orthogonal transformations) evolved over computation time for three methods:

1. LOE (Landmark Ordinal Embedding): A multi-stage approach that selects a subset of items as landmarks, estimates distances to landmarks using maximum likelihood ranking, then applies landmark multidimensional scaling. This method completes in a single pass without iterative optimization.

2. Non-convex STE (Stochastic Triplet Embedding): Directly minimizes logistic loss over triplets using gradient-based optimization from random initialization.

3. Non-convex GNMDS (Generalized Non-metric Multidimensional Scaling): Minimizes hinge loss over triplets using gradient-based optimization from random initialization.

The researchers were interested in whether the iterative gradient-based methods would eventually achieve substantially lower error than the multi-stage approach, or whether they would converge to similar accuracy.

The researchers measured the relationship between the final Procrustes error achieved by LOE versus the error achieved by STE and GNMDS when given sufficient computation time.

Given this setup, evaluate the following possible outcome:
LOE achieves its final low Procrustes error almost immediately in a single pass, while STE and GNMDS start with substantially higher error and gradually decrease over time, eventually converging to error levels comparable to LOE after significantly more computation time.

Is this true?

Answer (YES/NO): YES